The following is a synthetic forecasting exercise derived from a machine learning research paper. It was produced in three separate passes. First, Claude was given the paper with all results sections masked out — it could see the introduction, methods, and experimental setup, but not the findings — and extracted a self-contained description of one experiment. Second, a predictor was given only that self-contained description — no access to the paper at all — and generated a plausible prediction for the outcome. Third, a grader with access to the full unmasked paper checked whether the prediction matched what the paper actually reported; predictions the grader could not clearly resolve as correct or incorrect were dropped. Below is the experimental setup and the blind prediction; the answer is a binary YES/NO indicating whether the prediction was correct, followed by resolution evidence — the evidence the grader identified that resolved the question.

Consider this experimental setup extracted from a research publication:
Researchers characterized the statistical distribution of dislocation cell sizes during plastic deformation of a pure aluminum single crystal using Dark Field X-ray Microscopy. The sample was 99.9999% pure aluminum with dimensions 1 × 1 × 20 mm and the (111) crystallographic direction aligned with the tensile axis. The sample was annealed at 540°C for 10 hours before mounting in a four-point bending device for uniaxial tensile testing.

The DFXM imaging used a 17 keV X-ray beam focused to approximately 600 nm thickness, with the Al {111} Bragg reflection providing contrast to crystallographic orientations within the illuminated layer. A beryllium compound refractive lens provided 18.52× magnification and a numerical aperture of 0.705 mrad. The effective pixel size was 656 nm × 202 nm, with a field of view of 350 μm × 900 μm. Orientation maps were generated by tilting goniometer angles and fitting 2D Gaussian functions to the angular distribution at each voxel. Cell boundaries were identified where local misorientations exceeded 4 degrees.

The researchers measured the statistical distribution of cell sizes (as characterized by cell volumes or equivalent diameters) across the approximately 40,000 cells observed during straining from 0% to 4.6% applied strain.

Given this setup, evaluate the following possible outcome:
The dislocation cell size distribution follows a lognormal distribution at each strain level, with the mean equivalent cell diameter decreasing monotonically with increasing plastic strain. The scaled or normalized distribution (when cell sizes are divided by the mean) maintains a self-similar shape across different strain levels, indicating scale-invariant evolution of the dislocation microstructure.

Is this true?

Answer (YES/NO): NO